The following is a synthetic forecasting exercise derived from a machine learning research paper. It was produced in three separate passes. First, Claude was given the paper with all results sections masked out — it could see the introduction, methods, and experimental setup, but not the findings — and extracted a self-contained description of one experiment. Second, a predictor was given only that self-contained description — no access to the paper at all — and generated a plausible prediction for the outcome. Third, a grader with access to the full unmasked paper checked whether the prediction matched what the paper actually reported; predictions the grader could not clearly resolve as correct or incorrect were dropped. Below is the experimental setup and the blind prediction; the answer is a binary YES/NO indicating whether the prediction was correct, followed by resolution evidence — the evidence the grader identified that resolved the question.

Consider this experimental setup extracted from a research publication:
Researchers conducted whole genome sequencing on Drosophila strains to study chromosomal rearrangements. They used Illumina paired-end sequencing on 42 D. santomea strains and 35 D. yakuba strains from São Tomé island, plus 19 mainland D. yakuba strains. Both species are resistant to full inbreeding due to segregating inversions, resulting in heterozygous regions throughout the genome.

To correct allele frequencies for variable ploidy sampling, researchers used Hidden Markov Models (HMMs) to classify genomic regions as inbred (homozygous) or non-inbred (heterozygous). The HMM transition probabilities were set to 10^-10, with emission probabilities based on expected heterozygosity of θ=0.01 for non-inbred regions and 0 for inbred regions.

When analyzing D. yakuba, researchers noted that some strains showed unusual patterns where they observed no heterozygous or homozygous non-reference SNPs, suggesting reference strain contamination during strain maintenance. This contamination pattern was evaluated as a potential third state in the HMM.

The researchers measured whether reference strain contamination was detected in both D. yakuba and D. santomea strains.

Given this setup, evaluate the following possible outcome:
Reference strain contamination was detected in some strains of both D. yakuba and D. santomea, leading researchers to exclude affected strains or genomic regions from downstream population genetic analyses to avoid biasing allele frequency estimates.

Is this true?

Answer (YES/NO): NO